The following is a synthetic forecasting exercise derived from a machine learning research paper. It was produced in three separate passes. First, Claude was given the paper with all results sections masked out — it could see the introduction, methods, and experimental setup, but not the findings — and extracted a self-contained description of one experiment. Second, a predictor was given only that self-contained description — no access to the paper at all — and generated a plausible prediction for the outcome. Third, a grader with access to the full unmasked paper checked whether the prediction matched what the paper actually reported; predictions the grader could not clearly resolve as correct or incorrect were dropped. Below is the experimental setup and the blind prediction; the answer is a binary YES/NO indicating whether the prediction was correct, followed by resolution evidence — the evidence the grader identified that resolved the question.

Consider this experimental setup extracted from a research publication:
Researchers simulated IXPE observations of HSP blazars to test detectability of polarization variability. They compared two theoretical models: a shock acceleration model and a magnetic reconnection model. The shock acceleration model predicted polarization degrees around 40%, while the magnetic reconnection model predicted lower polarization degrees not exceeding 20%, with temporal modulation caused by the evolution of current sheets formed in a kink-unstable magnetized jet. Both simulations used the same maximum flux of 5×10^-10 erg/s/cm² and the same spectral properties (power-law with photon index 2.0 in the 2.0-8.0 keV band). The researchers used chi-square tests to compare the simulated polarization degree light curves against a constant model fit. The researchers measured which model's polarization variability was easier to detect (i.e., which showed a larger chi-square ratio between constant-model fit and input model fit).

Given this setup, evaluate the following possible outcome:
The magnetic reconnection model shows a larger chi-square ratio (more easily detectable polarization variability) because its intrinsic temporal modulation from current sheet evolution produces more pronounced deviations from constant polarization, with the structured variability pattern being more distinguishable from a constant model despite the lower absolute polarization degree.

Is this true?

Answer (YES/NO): YES